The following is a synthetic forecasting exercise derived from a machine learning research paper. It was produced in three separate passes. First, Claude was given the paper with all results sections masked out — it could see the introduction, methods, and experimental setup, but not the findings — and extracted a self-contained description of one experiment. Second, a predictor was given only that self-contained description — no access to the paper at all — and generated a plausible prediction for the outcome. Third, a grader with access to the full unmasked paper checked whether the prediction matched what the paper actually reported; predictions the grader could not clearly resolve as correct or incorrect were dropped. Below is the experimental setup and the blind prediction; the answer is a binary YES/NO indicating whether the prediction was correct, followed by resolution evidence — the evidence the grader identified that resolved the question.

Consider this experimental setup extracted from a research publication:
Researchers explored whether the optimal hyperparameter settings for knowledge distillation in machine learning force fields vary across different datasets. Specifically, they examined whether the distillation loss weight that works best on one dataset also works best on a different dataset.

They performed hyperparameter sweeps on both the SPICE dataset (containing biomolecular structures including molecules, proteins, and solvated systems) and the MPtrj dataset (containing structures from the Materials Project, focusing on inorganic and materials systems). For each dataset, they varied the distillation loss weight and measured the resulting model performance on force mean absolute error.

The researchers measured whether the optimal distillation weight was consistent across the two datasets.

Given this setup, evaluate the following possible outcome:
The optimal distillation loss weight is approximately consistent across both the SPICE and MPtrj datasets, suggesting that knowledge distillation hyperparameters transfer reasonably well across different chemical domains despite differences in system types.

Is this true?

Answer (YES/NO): NO